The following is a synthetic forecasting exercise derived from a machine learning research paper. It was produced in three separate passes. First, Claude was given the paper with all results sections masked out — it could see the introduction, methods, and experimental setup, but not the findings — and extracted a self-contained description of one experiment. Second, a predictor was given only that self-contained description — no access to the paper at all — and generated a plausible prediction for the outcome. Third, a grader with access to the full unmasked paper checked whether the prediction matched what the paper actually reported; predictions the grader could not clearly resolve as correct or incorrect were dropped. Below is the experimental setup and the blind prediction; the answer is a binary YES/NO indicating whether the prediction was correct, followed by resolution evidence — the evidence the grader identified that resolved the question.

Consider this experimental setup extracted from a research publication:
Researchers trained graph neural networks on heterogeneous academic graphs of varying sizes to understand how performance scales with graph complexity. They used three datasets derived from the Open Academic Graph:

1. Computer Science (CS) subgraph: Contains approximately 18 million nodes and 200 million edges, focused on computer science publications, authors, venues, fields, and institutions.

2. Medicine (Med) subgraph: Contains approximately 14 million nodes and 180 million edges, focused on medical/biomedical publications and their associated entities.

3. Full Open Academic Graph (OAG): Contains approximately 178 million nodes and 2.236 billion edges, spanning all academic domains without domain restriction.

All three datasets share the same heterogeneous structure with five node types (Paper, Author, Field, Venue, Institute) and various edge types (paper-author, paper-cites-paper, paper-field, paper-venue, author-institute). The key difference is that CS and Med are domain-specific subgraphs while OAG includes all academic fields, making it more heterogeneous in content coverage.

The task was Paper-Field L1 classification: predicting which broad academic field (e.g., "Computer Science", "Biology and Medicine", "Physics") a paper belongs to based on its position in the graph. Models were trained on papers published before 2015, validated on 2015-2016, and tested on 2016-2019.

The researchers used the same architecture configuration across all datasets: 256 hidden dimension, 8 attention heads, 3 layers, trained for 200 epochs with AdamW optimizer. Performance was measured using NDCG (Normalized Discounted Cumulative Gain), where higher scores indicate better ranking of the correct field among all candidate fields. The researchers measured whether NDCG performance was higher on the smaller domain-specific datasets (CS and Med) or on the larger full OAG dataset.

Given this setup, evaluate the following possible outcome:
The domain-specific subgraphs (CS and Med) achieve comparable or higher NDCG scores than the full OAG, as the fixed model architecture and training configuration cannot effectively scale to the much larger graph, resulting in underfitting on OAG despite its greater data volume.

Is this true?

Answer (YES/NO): YES